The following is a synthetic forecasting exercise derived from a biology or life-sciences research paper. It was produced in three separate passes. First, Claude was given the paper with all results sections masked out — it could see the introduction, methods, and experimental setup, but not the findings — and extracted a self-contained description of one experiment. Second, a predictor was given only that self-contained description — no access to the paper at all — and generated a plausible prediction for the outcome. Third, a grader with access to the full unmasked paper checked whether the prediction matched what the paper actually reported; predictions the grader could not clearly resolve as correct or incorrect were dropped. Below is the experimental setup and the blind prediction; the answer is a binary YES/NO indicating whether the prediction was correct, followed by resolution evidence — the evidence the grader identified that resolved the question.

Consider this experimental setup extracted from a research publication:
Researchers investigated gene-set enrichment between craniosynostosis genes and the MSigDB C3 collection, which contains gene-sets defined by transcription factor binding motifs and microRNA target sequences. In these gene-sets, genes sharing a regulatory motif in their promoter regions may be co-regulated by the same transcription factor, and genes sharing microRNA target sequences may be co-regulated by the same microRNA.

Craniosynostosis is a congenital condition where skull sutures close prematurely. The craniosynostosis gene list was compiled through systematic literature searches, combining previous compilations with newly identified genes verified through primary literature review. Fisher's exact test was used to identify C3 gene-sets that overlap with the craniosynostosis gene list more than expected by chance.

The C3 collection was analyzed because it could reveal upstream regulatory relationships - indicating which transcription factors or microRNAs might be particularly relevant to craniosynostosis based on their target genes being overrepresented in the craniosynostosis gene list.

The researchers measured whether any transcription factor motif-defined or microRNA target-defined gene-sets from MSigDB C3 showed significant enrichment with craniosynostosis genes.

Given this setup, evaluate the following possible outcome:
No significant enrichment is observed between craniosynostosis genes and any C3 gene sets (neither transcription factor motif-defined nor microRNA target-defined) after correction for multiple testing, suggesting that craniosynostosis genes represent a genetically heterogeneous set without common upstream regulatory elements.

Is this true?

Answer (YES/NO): NO